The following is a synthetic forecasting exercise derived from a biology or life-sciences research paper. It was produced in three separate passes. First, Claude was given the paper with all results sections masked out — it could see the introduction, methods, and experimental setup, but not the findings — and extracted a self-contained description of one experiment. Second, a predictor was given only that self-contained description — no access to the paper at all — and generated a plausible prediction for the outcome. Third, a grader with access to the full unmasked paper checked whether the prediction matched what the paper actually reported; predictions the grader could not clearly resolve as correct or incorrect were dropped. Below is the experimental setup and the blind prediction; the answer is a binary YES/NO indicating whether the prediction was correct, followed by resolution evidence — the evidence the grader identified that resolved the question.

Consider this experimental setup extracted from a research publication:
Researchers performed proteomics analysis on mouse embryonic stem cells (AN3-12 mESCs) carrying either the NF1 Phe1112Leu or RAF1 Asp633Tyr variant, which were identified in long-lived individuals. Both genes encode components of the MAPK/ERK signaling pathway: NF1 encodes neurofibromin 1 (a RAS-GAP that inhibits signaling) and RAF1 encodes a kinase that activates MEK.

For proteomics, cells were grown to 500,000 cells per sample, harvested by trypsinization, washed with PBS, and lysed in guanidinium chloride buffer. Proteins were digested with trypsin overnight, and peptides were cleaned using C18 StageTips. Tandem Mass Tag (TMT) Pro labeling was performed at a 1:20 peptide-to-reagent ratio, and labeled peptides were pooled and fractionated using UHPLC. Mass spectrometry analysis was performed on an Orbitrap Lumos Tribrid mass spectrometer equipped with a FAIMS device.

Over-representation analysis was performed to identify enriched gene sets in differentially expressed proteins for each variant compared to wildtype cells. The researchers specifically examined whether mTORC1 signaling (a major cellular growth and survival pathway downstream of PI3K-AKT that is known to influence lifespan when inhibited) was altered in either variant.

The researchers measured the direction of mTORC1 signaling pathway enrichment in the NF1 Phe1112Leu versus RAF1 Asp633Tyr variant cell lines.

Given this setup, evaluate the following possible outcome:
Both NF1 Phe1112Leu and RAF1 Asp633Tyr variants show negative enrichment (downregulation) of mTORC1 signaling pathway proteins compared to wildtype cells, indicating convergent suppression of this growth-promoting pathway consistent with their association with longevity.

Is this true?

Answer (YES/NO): NO